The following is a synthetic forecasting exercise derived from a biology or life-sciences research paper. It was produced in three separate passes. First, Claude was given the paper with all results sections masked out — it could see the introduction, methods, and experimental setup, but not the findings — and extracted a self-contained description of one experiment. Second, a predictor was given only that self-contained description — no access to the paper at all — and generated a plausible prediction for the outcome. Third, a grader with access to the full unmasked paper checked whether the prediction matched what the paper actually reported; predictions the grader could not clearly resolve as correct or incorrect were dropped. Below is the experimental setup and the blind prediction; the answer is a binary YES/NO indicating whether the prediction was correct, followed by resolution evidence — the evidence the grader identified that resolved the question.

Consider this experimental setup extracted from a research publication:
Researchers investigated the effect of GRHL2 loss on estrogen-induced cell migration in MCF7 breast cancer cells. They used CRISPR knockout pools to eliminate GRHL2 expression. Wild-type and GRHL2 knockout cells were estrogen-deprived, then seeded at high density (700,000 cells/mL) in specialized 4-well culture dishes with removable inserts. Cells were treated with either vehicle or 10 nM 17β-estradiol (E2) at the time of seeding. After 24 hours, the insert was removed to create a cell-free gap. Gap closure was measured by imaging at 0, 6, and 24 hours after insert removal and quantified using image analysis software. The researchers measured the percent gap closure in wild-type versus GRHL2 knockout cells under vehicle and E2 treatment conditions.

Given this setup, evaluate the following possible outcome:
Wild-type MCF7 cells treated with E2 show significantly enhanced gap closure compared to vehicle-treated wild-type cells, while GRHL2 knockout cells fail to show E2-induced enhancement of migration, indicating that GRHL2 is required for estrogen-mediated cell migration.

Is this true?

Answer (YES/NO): NO